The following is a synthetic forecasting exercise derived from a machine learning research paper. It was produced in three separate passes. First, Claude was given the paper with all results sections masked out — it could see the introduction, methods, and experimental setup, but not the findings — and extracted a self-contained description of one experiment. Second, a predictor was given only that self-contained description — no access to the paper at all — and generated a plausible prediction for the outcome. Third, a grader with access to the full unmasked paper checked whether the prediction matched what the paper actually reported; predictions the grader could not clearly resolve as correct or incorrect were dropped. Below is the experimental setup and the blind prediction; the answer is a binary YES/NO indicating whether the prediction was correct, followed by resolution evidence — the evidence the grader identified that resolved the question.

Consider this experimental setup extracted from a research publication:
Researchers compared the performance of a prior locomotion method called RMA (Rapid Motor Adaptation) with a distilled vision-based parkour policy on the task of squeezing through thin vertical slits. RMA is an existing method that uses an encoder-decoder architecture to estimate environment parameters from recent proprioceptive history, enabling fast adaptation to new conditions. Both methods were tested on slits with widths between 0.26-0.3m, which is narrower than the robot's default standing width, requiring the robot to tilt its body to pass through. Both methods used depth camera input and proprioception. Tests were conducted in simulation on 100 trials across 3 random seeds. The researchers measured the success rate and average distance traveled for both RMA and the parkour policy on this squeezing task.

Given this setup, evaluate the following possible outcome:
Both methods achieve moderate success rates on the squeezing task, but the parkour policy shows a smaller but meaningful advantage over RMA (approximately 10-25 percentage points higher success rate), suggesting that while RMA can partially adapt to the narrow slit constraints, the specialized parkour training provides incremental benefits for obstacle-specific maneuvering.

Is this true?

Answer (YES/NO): NO